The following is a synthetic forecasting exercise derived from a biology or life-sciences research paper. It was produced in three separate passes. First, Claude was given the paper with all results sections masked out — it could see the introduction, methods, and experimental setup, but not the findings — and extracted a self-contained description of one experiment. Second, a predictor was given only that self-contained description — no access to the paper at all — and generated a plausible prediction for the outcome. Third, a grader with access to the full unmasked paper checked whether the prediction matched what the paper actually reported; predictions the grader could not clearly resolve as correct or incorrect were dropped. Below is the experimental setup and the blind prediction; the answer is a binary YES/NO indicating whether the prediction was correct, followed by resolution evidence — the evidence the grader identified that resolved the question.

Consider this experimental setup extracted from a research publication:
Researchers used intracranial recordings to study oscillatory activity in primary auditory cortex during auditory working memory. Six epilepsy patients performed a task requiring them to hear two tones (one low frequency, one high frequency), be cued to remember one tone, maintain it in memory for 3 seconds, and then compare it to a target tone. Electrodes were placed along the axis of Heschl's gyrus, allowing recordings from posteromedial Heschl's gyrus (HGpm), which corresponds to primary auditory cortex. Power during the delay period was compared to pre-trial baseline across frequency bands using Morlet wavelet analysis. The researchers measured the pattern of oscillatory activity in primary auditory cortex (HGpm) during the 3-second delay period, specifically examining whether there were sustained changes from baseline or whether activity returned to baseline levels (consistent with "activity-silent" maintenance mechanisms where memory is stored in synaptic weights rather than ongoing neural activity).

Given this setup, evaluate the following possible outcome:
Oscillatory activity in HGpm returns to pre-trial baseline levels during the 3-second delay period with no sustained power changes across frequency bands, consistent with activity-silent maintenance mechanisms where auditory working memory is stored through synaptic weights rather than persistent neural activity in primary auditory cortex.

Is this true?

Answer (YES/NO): NO